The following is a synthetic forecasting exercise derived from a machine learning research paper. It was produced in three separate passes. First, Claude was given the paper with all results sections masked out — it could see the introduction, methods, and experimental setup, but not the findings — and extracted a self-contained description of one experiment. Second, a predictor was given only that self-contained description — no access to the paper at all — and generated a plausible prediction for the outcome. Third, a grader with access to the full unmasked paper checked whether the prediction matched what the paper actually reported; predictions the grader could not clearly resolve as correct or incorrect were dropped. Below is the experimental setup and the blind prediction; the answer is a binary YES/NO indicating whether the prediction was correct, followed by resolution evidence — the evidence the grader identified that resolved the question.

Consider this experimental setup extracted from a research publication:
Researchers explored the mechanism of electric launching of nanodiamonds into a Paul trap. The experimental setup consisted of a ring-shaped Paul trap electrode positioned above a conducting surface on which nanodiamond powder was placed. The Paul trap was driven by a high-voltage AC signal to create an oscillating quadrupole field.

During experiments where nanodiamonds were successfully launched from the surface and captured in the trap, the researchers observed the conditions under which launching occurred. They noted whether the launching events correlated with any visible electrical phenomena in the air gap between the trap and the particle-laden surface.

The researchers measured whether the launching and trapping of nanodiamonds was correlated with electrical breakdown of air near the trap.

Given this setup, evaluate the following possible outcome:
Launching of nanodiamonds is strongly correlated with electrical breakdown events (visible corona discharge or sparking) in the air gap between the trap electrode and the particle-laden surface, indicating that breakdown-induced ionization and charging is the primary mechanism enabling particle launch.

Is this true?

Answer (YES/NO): YES